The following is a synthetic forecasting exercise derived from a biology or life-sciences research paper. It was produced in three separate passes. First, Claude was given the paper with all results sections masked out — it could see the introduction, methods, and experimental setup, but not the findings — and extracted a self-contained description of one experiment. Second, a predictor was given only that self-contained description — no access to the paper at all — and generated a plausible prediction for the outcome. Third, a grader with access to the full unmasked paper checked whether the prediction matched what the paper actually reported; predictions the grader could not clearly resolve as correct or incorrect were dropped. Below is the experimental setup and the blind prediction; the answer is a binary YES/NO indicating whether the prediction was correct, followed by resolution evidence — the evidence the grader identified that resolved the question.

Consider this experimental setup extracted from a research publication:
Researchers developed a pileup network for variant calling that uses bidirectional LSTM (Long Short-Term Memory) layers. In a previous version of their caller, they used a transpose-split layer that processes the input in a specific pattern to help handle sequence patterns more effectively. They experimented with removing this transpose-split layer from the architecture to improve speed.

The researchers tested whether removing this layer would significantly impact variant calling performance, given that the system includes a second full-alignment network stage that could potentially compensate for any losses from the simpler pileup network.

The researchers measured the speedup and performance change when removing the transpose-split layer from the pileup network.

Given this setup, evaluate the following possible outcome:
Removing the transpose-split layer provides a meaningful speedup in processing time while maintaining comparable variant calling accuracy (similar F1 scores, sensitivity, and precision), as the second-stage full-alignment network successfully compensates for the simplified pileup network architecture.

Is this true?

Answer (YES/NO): YES